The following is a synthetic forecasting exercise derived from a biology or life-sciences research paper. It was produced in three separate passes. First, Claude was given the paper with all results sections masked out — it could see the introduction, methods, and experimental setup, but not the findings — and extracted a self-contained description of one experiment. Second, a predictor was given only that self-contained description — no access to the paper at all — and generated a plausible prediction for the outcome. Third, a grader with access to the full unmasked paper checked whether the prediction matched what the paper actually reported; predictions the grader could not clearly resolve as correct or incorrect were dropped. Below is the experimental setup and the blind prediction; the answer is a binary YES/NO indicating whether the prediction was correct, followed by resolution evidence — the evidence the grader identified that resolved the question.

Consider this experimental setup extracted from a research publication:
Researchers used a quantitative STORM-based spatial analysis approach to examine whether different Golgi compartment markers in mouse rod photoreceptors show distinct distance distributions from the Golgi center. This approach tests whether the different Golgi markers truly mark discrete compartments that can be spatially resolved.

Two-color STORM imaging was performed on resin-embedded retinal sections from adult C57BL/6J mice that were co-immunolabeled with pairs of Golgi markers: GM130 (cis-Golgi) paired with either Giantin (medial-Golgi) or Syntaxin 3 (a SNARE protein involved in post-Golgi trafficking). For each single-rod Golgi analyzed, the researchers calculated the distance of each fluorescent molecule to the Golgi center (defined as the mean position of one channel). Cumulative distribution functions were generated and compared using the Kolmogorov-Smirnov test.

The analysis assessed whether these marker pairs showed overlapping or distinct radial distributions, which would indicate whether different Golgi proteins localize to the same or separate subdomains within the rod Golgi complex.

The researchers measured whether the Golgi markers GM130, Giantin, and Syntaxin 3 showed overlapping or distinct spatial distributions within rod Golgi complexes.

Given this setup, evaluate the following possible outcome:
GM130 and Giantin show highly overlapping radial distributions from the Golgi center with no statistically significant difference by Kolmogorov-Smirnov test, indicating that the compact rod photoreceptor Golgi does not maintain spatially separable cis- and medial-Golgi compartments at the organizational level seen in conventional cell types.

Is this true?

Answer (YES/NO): NO